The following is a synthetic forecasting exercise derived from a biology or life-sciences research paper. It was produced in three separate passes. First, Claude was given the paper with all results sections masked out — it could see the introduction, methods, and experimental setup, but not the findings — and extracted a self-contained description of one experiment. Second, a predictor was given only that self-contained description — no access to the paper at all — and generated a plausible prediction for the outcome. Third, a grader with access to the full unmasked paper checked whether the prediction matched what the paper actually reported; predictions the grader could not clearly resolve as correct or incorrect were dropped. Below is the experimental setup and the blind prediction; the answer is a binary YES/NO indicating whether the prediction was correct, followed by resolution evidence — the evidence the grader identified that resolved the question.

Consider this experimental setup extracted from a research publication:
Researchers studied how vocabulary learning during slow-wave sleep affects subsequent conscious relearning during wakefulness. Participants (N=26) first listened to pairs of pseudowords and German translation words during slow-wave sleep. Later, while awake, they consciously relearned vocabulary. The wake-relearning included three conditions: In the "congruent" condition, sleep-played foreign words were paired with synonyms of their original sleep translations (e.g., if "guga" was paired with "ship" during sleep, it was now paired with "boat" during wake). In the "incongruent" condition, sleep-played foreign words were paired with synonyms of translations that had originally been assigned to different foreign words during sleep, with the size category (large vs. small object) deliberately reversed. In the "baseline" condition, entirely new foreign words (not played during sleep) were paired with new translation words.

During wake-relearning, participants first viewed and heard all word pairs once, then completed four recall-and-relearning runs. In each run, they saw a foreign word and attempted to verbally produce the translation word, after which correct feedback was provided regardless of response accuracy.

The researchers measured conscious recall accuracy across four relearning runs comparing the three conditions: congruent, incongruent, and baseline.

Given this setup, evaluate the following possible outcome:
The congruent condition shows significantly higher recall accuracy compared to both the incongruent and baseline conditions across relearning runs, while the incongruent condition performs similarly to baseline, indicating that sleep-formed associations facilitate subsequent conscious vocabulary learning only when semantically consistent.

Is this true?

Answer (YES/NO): NO